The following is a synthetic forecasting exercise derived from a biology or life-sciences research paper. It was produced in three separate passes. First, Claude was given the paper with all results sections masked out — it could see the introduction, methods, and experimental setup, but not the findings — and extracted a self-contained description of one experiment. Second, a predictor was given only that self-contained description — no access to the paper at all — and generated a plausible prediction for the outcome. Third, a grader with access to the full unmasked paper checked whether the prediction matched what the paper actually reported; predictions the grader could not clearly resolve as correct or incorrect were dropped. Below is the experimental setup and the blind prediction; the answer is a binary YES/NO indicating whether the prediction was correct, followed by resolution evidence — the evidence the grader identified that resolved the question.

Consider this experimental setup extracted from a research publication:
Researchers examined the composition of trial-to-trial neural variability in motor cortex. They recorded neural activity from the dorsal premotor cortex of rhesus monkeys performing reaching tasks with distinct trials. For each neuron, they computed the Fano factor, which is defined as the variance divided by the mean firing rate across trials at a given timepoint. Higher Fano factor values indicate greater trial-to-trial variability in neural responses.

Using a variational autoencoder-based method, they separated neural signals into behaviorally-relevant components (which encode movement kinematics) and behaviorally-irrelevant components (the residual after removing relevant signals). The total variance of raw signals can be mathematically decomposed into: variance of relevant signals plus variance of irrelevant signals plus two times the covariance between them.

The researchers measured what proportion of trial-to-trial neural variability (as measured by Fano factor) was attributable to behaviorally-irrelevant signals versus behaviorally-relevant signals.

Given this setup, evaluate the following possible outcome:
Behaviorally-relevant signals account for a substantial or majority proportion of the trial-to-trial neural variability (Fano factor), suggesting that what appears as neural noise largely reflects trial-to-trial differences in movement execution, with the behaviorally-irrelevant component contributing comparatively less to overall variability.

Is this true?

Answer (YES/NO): NO